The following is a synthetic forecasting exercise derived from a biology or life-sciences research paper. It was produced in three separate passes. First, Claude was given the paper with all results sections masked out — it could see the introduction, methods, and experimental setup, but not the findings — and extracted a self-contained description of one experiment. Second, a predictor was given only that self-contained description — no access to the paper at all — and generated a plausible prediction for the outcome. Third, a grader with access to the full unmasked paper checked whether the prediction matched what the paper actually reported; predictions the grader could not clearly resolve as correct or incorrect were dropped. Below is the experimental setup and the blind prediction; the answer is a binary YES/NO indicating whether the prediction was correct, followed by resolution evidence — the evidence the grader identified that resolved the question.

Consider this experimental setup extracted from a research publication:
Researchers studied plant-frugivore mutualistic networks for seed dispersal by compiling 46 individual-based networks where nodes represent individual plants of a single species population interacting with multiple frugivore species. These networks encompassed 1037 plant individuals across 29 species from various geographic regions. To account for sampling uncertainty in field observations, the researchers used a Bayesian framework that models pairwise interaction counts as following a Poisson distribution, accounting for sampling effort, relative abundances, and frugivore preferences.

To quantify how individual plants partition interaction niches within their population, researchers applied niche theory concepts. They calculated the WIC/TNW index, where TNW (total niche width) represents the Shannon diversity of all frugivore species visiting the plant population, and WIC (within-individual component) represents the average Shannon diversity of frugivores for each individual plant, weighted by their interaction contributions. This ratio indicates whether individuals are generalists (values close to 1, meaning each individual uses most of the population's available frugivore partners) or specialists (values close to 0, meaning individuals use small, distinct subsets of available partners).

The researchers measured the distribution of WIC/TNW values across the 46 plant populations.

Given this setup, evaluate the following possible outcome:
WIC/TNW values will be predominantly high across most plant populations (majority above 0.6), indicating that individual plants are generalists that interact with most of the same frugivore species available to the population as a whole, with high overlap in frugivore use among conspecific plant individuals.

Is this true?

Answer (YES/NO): NO